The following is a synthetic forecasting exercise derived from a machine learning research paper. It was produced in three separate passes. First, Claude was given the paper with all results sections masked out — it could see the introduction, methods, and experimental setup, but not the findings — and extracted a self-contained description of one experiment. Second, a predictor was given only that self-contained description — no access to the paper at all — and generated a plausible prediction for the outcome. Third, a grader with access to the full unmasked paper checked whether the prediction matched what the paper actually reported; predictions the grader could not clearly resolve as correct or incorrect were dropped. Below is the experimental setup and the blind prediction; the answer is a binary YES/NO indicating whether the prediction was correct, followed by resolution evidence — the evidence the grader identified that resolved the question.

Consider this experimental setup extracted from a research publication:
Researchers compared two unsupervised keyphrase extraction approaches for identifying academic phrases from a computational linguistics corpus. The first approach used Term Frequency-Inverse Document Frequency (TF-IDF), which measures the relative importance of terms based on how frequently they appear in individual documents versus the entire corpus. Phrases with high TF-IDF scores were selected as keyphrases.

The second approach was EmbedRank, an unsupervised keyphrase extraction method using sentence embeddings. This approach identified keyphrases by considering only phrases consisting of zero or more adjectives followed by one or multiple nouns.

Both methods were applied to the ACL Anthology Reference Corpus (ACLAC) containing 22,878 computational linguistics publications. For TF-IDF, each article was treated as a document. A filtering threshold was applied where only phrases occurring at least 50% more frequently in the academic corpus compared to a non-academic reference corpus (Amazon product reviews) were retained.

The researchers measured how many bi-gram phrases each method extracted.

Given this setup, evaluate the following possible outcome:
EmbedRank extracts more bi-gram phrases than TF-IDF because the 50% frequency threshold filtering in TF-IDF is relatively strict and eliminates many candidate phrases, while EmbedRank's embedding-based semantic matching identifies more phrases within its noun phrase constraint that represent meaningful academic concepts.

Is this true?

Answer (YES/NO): YES